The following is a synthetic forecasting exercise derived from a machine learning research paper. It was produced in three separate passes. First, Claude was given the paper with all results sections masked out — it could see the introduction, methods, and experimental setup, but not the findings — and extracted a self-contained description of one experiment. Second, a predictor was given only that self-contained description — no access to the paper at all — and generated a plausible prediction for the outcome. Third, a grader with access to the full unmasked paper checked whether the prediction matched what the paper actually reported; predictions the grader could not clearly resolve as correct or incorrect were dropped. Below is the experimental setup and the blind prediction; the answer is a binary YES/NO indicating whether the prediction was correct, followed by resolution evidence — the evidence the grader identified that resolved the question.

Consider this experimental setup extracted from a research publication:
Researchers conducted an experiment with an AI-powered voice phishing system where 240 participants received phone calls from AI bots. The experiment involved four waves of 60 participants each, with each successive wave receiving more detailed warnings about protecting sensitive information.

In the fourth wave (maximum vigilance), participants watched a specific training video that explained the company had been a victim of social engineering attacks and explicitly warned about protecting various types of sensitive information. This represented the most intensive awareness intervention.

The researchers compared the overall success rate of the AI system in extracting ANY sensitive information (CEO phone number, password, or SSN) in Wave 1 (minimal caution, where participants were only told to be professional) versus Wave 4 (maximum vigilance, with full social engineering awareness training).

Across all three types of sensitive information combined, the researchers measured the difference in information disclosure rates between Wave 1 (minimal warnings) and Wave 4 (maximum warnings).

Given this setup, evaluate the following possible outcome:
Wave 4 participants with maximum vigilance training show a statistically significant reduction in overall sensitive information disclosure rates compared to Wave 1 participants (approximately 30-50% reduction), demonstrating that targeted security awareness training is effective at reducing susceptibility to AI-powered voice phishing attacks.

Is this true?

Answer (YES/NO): NO